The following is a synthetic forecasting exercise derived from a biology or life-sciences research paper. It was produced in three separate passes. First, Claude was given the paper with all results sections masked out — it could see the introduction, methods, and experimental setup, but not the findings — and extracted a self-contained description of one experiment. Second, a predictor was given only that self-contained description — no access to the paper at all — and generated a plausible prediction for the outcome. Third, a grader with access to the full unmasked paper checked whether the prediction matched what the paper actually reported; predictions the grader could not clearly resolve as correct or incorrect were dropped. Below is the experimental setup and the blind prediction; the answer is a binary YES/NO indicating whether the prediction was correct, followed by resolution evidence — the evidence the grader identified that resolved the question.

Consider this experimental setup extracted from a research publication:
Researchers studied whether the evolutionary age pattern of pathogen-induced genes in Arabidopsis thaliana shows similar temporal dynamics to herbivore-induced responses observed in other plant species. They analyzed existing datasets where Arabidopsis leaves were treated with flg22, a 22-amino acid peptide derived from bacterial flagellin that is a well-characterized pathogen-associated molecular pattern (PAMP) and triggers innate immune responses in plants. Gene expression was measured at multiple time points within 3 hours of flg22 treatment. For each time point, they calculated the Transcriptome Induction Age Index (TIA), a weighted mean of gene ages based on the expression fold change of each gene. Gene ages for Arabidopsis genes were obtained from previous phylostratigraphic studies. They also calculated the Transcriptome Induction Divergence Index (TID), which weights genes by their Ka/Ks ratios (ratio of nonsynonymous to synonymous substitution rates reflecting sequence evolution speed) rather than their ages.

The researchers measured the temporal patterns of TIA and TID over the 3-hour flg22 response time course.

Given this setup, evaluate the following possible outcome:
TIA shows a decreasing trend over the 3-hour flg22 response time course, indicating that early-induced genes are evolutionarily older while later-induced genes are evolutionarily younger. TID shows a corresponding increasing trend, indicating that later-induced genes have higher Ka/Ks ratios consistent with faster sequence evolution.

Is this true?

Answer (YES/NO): NO